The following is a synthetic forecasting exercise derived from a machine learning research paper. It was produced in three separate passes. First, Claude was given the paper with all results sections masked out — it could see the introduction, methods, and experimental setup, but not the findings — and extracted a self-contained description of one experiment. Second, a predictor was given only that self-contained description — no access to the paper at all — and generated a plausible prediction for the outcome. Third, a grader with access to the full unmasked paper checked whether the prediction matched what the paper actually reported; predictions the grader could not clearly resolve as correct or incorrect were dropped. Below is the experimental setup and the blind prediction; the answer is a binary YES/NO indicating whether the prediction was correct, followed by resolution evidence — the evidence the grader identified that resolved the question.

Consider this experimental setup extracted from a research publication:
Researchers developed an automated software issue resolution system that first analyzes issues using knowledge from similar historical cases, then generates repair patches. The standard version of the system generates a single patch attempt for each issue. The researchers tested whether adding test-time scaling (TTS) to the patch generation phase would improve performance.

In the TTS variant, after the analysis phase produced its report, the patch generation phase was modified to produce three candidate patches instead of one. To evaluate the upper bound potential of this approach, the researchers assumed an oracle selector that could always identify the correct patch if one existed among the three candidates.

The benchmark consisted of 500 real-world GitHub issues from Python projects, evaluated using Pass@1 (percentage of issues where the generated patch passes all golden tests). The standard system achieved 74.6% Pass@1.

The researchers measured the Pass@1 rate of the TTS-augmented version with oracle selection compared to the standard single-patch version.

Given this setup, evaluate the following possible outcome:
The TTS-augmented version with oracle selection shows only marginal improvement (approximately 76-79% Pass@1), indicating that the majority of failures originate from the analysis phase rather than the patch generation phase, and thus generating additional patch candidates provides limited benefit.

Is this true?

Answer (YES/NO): NO